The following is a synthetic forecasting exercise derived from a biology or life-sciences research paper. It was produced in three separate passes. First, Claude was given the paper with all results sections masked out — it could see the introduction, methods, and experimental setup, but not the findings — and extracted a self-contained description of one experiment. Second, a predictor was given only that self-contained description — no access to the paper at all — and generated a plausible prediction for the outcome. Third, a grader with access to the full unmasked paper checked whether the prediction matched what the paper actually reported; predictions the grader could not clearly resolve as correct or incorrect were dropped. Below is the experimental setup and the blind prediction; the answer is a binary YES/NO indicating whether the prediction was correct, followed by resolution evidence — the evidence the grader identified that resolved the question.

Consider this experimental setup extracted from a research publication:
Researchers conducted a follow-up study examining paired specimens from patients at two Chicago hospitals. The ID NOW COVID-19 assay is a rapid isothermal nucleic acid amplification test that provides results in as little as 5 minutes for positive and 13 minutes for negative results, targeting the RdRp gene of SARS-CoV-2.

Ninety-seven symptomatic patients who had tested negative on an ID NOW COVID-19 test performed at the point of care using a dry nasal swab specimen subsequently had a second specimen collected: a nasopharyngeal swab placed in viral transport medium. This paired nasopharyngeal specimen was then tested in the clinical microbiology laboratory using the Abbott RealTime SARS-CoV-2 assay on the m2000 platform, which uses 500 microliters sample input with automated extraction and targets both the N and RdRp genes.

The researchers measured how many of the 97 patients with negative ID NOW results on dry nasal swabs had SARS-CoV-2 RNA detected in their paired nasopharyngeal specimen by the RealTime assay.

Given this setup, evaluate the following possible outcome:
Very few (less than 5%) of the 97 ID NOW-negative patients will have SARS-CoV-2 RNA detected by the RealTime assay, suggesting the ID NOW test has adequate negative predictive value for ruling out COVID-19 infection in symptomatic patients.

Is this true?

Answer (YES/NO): NO